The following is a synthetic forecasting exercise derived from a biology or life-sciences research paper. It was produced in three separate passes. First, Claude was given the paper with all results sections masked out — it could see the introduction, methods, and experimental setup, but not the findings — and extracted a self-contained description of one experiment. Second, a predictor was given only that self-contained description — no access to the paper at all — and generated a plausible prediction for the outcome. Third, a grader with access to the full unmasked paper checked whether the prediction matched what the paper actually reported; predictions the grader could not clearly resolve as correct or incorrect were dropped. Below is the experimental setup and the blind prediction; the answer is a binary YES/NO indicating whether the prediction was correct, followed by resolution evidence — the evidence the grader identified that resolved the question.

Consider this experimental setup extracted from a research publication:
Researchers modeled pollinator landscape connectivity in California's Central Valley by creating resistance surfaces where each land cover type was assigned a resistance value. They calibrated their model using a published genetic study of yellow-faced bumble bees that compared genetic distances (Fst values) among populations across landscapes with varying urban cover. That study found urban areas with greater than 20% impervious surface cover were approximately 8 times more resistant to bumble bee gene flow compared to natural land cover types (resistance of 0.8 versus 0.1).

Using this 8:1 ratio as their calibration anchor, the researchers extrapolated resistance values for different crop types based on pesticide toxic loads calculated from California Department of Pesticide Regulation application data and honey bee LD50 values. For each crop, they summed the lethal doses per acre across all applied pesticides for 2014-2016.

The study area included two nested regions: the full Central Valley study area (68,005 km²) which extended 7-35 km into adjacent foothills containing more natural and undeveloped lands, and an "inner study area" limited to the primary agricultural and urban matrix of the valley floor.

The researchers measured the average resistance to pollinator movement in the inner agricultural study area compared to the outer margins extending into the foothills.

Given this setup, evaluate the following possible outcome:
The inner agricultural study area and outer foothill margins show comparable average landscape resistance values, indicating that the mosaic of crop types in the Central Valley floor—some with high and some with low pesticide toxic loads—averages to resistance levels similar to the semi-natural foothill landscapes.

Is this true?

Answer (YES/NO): NO